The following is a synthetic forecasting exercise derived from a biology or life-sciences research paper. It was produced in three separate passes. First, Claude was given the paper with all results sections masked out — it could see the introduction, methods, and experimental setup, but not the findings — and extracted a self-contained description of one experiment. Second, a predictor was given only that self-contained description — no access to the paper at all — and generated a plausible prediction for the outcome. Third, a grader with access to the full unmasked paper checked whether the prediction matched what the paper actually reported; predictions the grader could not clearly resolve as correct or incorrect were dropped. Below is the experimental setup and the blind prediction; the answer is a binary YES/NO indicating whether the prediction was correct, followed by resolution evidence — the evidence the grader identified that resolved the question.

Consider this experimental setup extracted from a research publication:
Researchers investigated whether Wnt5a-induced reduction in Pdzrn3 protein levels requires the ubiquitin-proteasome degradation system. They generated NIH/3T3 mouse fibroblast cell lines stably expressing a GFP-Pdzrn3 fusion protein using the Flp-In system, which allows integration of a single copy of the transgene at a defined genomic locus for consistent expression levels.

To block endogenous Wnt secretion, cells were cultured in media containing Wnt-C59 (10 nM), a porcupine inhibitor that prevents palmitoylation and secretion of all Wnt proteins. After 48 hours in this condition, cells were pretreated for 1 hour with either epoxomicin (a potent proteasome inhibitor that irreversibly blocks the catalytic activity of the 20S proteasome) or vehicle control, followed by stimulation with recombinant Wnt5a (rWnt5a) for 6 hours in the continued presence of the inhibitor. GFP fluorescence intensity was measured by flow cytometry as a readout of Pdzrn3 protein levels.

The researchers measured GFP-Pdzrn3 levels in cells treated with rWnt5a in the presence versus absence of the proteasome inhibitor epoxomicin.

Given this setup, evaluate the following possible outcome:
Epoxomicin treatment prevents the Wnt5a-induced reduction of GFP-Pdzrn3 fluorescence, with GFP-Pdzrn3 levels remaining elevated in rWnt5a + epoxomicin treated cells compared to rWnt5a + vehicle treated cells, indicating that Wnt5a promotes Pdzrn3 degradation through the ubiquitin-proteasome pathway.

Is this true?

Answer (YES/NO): YES